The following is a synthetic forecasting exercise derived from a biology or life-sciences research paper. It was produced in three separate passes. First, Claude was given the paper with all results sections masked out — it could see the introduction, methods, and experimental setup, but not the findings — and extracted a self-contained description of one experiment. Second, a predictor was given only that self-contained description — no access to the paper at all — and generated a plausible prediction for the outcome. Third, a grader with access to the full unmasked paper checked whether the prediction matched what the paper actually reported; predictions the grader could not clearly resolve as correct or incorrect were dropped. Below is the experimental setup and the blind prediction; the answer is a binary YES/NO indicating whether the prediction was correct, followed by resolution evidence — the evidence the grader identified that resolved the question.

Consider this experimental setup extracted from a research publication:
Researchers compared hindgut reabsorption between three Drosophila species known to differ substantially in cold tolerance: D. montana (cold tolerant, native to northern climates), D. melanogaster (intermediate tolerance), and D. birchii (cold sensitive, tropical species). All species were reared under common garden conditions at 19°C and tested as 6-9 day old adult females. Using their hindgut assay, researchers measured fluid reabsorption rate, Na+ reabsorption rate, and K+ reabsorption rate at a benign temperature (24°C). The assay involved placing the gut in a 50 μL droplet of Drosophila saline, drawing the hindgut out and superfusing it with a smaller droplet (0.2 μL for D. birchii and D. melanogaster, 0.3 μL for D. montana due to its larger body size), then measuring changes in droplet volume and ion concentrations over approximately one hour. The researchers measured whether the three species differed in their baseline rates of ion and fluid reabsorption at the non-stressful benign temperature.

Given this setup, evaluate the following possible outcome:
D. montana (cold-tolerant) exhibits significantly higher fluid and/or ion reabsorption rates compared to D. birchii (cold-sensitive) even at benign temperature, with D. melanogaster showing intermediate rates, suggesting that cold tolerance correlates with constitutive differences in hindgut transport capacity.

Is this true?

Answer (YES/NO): YES